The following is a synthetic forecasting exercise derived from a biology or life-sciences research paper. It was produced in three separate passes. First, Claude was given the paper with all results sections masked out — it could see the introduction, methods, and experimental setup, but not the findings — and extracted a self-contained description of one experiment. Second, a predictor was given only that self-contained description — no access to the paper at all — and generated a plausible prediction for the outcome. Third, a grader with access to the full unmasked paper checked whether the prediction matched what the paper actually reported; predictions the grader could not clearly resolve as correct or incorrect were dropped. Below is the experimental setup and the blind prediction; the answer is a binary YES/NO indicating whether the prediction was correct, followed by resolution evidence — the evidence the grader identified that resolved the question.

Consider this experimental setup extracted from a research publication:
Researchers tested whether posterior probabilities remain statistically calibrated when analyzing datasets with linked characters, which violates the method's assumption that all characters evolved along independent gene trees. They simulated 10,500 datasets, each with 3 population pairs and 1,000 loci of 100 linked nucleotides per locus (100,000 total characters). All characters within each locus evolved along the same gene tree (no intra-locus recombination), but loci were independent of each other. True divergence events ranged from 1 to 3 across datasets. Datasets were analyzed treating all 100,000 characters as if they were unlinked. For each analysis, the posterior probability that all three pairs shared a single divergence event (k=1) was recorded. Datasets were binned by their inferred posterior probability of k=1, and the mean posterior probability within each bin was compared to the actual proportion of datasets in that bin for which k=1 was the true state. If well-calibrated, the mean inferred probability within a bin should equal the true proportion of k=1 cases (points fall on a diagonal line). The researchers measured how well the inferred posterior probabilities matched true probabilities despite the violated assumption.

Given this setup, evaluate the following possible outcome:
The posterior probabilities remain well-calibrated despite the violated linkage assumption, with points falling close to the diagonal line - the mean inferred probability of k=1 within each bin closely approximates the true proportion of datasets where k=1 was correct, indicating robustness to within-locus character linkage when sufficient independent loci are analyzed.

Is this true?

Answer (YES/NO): NO